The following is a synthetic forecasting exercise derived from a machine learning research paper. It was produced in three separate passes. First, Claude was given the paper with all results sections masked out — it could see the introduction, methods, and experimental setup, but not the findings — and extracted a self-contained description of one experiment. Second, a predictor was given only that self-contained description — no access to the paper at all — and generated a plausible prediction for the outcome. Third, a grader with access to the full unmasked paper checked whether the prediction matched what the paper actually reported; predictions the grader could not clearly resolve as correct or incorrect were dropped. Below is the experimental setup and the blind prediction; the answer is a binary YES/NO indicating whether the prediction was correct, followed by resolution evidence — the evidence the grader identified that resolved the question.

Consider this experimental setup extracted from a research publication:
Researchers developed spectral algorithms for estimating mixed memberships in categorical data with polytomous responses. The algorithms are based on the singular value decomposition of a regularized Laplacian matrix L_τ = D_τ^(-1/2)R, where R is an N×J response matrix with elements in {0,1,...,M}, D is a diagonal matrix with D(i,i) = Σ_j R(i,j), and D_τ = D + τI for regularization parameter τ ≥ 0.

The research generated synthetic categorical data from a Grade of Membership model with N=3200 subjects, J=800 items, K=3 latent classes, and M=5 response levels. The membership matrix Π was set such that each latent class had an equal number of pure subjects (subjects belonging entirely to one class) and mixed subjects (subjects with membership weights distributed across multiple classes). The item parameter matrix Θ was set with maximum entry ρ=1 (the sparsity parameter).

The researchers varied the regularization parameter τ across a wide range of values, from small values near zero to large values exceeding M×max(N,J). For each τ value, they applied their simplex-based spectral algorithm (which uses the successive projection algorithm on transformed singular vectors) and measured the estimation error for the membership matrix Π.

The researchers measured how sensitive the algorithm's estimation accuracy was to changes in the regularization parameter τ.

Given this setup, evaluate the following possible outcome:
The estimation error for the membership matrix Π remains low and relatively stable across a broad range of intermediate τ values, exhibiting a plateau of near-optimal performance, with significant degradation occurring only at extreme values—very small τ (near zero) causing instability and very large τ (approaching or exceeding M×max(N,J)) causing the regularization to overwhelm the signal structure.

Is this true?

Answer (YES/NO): NO